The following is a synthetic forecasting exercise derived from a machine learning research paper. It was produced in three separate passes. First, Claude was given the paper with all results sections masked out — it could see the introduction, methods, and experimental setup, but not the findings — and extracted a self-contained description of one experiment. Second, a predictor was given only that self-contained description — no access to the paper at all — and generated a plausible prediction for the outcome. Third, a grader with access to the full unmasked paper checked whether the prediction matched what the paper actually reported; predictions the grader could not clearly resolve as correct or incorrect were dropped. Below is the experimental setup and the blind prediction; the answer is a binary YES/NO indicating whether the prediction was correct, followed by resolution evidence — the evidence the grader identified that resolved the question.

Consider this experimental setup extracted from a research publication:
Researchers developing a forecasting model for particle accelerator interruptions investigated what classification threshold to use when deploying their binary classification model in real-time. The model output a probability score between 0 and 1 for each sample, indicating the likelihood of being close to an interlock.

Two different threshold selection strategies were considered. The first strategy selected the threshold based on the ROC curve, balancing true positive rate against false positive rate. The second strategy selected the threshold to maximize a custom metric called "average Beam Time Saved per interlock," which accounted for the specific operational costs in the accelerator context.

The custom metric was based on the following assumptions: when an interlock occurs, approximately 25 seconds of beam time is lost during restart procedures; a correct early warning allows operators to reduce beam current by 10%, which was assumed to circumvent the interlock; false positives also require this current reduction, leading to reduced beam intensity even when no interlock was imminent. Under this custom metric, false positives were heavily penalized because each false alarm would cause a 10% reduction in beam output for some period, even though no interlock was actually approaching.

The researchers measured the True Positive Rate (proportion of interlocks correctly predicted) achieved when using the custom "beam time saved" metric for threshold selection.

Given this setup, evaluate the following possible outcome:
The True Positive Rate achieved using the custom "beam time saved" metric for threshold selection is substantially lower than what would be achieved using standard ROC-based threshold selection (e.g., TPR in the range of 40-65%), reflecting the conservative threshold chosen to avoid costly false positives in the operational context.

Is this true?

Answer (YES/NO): NO